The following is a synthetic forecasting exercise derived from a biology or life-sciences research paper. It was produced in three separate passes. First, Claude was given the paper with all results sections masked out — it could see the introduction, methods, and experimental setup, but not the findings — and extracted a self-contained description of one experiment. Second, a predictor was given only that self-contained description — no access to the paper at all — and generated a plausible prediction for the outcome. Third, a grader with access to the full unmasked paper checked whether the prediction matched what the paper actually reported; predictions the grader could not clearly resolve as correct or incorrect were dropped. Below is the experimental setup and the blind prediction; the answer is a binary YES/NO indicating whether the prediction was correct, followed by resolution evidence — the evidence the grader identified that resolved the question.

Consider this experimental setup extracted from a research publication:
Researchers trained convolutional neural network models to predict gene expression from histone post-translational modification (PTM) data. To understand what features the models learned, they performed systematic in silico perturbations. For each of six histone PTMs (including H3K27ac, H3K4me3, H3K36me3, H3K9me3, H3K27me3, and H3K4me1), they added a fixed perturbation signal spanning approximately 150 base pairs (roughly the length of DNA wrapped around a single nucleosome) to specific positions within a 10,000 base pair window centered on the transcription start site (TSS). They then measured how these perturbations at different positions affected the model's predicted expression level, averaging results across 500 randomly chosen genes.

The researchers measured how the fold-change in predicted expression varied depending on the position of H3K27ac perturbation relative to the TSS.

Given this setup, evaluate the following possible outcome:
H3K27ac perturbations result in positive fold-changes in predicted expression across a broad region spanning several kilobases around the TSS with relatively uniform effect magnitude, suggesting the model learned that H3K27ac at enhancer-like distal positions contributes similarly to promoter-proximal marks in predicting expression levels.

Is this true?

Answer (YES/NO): NO